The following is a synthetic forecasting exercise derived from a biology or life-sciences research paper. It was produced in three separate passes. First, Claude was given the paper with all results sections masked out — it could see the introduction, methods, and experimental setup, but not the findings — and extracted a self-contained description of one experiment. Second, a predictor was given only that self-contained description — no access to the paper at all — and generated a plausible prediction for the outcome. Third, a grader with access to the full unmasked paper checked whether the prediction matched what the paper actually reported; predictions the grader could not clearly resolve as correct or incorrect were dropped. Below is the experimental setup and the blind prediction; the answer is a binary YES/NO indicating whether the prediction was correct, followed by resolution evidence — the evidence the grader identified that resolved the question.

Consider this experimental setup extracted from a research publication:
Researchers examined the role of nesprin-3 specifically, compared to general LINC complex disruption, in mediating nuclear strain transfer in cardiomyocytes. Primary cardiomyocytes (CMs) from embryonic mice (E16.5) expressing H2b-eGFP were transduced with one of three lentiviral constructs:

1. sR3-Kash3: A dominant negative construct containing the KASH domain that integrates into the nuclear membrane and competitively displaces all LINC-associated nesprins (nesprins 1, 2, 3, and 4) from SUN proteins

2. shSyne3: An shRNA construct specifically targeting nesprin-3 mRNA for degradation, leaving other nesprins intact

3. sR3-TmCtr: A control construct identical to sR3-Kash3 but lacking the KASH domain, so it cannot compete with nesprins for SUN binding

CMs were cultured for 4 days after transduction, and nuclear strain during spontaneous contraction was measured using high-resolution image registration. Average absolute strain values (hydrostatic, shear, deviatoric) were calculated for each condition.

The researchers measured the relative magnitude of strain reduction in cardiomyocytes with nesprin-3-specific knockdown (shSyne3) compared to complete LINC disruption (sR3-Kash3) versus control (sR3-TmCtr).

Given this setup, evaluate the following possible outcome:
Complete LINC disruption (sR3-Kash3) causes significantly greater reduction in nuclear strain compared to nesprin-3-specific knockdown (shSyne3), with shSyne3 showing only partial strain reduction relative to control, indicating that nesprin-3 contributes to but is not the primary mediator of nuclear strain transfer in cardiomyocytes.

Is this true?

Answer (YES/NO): YES